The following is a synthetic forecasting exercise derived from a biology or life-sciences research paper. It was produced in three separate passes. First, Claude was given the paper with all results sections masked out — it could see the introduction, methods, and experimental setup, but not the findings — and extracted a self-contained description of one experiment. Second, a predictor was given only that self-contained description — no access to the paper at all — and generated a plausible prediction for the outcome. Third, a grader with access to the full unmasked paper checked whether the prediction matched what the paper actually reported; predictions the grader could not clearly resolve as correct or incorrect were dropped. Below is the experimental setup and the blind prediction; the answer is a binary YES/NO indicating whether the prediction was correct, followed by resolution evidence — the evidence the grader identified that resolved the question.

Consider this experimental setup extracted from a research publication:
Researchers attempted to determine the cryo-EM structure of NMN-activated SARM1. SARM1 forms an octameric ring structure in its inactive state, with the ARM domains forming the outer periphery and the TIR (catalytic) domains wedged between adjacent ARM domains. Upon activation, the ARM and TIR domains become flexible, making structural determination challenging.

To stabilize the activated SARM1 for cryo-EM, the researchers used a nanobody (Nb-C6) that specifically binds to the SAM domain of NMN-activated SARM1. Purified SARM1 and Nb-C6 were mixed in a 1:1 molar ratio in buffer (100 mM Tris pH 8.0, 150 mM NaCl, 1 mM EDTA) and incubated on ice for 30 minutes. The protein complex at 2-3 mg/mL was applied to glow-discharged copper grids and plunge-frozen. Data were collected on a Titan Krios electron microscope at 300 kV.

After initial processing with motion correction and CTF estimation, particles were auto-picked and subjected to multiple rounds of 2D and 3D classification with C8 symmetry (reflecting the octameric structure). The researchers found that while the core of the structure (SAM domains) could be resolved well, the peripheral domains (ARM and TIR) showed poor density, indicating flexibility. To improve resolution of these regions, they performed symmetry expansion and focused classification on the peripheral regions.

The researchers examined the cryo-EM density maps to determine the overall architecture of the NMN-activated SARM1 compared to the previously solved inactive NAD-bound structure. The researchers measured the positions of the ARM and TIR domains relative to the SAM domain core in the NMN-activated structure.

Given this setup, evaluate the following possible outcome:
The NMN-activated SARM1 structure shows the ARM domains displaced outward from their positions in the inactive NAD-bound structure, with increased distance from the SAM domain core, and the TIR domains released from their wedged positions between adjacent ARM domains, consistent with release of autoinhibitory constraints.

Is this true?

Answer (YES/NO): YES